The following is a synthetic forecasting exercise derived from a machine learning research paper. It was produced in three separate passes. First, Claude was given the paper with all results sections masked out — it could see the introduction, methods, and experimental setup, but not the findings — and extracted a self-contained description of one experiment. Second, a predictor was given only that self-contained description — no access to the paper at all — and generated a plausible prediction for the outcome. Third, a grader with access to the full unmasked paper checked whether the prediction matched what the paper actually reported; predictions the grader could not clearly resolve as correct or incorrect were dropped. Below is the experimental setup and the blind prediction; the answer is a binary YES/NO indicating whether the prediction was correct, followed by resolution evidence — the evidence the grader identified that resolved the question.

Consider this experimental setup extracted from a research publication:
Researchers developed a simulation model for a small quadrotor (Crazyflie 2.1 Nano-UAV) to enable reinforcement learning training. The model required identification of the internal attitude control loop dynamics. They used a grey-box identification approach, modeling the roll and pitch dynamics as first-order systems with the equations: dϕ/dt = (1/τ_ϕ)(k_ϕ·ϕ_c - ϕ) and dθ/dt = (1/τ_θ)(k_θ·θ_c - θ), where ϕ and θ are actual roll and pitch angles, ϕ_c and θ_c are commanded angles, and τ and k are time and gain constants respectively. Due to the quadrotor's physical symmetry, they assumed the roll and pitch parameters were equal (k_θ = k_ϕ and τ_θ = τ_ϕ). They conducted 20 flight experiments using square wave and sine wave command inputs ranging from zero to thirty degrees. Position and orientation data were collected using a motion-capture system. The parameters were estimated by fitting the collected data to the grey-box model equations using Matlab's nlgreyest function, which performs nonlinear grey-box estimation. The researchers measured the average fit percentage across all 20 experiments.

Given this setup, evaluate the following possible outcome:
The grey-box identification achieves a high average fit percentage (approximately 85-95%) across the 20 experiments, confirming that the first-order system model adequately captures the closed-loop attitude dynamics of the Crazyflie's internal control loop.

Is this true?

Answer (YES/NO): YES